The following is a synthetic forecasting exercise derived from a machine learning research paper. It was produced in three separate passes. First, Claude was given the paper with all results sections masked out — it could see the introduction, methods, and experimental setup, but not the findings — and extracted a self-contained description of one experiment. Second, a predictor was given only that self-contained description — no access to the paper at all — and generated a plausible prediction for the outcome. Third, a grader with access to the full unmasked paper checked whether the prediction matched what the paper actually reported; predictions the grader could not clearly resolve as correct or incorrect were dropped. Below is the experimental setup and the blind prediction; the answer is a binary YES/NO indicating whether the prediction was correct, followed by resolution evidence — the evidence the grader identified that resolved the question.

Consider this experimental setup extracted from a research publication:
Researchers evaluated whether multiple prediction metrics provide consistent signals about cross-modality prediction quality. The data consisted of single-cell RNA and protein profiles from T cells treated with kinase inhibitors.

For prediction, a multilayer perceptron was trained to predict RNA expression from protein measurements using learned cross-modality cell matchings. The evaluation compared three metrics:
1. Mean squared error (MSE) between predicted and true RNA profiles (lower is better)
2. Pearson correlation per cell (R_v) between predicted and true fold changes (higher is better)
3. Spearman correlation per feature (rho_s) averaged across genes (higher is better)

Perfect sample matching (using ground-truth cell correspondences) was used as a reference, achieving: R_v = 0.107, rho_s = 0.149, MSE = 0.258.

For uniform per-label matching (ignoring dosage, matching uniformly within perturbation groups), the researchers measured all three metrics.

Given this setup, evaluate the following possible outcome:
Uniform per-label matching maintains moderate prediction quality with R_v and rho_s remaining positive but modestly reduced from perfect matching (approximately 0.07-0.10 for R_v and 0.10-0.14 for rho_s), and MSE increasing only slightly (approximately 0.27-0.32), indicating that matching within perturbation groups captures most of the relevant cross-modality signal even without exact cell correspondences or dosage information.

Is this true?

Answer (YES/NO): NO